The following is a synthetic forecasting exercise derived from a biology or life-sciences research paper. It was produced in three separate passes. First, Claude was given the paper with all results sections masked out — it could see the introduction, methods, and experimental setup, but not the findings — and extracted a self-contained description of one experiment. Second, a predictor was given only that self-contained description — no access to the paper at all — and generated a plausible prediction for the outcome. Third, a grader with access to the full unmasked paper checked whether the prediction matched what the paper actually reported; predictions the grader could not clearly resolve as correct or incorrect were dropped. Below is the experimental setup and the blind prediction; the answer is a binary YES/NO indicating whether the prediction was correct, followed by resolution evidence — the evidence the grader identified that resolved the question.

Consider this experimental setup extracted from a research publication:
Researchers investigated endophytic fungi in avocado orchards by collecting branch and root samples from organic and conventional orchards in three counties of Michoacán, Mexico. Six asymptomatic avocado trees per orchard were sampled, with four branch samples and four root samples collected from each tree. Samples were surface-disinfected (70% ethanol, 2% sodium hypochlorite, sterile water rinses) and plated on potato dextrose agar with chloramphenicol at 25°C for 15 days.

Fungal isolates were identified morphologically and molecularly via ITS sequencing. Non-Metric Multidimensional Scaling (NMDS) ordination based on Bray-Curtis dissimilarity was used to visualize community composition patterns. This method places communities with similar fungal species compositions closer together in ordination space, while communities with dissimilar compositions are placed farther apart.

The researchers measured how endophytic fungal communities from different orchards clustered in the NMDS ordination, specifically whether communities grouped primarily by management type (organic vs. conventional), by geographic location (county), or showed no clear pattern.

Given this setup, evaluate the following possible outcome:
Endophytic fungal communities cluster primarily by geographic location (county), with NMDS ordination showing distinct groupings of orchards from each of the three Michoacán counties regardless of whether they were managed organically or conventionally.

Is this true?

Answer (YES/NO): NO